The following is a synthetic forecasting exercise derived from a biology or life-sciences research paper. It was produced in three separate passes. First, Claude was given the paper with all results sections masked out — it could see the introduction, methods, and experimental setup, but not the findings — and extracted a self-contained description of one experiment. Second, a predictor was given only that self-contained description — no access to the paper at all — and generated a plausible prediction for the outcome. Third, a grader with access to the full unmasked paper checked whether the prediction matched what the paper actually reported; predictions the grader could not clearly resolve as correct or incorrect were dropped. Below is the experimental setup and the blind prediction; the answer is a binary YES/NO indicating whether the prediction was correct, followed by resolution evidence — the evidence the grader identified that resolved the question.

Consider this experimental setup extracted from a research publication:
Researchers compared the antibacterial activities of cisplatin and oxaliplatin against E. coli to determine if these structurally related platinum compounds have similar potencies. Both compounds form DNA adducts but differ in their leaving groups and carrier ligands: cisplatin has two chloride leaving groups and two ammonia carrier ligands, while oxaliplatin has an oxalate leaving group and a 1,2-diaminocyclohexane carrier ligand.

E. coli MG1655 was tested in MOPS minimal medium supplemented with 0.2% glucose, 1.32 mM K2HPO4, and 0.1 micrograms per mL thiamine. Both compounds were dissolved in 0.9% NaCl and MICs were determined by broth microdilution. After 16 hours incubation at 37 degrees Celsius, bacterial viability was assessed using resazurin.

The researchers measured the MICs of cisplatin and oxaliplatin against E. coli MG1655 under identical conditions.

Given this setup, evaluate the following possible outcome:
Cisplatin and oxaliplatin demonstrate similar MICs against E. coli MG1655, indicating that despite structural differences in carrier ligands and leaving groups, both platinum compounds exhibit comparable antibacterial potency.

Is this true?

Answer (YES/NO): NO